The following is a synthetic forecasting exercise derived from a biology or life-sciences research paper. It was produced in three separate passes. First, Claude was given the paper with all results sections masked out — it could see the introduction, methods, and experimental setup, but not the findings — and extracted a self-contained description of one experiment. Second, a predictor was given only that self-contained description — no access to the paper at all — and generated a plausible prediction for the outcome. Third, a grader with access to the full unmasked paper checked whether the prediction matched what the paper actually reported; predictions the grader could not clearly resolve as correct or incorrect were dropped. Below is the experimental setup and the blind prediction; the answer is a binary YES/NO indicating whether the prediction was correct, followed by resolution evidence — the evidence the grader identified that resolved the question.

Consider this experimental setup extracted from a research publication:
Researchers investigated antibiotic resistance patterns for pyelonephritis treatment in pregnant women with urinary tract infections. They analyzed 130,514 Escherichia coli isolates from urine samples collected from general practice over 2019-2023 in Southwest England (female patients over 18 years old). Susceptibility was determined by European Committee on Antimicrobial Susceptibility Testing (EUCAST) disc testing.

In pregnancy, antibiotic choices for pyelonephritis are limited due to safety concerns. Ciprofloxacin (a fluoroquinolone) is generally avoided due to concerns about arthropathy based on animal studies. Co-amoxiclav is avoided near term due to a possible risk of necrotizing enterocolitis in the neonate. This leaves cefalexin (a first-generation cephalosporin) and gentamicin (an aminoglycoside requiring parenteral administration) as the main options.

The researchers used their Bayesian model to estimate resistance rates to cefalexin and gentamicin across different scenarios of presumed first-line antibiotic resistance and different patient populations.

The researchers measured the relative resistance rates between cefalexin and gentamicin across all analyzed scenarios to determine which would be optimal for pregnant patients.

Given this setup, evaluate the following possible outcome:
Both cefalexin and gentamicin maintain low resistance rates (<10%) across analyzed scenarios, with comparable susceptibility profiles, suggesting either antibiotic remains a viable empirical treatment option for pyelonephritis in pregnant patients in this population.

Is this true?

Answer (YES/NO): NO